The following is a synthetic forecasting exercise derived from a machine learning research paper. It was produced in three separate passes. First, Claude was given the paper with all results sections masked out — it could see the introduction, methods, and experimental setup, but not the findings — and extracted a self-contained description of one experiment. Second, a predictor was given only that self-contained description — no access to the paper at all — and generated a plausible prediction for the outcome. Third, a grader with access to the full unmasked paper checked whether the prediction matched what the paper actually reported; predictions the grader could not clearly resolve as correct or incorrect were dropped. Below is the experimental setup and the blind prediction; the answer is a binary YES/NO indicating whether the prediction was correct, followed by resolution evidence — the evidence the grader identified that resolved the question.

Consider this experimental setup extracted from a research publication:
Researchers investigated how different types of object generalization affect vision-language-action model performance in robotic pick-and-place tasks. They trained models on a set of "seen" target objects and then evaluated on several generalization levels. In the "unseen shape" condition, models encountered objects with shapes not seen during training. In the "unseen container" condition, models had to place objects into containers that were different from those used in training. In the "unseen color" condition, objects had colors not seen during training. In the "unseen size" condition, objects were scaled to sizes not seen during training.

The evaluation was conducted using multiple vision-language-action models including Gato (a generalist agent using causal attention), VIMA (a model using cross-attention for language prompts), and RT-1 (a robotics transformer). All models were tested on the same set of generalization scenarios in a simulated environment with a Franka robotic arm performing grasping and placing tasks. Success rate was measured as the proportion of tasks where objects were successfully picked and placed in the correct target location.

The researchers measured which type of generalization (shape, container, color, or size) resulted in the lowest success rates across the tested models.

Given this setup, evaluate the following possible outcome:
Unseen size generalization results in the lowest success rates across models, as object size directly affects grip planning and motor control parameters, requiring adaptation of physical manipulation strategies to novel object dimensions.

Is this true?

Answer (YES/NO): NO